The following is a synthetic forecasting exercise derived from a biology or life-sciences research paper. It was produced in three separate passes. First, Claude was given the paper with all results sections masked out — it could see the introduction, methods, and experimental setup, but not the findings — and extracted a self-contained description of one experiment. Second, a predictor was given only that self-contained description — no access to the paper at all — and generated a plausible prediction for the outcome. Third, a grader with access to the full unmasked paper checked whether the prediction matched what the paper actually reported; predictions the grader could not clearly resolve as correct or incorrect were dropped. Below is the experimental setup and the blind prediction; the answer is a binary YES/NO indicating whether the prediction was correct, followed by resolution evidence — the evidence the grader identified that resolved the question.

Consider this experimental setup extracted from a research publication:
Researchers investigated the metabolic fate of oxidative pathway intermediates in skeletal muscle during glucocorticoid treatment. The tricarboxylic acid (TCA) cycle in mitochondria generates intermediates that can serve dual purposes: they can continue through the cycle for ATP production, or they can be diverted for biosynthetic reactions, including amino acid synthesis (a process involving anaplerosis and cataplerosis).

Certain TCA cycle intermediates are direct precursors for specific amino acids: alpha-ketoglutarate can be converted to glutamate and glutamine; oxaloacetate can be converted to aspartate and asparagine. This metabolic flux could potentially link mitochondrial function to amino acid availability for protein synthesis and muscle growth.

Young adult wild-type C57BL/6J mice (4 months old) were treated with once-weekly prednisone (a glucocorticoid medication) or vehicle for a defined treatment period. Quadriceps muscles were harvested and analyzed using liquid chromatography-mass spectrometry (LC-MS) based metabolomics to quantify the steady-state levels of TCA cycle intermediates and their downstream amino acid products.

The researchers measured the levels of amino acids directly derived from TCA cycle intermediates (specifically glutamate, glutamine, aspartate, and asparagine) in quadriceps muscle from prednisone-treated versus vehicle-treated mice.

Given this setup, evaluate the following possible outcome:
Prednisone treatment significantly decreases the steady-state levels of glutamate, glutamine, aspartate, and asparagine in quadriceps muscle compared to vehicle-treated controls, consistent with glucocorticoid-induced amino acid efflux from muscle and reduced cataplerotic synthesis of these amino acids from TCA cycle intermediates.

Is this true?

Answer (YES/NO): NO